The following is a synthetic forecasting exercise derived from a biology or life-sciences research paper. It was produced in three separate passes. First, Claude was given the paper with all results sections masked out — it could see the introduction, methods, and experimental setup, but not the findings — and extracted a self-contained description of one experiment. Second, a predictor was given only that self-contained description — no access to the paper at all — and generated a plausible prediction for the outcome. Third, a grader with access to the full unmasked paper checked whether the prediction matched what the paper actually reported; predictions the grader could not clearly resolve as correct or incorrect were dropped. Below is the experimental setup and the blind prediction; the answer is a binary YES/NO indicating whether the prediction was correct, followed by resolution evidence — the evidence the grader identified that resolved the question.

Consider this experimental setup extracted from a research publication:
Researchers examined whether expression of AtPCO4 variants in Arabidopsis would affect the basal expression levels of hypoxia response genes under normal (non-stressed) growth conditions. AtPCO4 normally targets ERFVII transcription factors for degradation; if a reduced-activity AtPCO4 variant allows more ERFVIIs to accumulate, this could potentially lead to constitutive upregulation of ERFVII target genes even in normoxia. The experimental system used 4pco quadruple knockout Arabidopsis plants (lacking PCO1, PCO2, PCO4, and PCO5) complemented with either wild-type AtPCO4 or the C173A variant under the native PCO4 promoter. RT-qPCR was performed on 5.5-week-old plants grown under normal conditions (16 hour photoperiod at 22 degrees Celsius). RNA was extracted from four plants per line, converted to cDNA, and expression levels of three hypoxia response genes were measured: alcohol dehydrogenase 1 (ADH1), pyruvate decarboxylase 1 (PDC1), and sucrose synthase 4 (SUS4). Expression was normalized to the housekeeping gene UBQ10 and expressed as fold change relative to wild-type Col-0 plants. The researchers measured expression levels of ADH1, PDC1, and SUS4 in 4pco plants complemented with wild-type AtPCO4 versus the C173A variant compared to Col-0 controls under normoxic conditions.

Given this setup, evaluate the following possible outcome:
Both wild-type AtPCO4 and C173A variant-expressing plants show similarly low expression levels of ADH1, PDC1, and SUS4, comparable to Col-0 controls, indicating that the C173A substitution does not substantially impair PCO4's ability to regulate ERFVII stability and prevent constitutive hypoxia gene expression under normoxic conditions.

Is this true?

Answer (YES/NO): NO